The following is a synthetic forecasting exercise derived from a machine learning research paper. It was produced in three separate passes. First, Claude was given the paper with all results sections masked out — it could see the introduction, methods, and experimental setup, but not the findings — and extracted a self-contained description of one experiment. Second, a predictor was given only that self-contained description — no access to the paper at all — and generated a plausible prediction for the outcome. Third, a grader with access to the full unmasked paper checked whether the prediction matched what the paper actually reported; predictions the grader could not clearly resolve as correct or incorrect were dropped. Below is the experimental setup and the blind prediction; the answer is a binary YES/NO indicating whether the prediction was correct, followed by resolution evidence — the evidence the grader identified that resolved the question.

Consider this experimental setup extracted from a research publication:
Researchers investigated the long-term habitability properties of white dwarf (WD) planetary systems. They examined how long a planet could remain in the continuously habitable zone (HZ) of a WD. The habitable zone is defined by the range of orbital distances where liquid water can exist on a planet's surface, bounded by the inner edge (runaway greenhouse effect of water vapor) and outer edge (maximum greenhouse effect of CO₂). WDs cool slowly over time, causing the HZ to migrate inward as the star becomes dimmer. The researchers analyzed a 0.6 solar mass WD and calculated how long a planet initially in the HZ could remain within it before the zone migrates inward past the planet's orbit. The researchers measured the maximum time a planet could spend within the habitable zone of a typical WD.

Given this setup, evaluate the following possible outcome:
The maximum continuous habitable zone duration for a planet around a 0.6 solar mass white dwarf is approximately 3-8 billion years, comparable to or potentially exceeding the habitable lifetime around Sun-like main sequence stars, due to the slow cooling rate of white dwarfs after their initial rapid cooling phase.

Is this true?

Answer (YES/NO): YES